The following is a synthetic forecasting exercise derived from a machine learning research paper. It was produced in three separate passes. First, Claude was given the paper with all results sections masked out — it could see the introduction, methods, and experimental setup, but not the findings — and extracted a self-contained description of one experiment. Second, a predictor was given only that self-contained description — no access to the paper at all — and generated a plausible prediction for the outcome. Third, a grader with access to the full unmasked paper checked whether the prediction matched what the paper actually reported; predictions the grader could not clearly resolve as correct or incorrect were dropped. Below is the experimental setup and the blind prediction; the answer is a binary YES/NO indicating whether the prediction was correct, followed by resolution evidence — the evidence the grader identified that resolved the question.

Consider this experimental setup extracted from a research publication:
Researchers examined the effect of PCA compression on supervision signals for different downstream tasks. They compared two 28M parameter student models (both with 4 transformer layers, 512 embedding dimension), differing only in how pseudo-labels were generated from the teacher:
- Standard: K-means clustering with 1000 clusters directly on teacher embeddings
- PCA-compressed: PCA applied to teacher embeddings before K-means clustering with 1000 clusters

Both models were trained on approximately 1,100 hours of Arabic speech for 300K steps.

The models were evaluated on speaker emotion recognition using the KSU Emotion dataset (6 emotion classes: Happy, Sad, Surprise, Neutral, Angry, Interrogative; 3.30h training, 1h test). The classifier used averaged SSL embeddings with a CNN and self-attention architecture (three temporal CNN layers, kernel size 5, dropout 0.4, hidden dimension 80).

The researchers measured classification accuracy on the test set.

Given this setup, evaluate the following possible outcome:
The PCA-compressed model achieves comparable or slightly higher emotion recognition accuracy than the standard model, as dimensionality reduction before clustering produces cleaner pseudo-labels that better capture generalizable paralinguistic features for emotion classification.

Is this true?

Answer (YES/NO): NO